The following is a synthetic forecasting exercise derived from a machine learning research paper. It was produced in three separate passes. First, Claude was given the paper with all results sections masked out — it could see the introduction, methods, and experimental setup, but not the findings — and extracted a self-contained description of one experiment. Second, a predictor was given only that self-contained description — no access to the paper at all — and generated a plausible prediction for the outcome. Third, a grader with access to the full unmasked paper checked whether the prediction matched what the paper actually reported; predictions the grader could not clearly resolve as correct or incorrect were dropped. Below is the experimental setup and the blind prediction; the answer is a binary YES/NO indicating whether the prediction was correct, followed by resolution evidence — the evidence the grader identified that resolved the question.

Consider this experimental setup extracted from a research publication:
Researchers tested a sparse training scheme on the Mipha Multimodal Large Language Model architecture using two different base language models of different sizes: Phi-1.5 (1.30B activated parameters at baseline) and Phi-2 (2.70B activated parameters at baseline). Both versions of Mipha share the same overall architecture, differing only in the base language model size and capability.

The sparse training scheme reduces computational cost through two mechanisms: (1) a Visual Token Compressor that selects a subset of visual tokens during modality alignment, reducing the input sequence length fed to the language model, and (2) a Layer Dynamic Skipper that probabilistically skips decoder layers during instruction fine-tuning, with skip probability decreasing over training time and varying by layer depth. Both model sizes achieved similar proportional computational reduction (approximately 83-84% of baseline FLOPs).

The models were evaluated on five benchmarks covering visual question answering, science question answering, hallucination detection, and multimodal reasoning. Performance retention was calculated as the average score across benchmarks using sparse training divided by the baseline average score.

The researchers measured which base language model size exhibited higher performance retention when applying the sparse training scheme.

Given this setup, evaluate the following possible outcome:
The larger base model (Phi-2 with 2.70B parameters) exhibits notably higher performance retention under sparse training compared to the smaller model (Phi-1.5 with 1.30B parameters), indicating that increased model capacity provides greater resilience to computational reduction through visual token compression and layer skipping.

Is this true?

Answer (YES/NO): NO